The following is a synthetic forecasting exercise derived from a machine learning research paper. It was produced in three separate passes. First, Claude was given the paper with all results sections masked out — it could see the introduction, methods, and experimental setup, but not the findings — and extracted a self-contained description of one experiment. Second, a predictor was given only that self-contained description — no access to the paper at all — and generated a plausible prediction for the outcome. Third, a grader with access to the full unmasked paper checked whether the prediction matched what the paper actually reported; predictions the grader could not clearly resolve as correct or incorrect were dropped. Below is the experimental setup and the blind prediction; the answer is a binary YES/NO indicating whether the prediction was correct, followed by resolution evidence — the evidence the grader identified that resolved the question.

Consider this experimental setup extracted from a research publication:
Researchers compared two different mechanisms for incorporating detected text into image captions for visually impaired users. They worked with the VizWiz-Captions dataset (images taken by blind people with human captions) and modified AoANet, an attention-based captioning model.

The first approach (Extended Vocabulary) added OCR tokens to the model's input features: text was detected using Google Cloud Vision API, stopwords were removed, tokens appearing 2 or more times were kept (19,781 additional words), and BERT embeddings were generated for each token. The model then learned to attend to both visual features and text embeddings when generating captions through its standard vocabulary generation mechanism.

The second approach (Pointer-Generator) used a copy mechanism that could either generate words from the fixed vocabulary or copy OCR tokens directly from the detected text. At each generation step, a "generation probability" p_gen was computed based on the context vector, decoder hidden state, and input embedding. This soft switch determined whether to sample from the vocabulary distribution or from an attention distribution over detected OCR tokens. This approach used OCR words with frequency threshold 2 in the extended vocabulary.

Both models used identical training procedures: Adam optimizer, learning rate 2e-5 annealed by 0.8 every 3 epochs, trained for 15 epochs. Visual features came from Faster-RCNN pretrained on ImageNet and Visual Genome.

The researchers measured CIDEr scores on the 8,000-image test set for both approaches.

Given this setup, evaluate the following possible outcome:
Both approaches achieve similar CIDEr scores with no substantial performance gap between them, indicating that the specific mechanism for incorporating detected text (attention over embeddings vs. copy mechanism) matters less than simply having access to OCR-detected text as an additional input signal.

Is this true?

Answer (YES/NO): NO